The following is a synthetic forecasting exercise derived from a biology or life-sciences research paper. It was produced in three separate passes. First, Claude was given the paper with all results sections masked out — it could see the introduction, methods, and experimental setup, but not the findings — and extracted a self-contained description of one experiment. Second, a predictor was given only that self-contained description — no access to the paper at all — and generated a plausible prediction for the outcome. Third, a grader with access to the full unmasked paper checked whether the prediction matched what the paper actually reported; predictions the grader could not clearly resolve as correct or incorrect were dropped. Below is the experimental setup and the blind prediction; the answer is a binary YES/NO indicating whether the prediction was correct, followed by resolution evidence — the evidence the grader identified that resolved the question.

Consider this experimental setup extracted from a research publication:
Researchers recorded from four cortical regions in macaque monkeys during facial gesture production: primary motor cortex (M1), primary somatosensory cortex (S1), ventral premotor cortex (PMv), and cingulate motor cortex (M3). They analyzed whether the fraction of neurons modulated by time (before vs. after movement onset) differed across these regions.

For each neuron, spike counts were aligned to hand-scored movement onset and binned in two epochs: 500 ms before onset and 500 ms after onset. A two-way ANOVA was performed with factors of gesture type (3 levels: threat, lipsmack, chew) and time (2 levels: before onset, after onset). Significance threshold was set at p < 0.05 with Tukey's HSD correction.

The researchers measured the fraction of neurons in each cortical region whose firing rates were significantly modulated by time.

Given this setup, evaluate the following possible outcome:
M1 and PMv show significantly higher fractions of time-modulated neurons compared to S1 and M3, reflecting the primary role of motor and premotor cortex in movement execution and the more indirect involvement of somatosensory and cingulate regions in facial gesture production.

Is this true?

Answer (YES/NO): NO